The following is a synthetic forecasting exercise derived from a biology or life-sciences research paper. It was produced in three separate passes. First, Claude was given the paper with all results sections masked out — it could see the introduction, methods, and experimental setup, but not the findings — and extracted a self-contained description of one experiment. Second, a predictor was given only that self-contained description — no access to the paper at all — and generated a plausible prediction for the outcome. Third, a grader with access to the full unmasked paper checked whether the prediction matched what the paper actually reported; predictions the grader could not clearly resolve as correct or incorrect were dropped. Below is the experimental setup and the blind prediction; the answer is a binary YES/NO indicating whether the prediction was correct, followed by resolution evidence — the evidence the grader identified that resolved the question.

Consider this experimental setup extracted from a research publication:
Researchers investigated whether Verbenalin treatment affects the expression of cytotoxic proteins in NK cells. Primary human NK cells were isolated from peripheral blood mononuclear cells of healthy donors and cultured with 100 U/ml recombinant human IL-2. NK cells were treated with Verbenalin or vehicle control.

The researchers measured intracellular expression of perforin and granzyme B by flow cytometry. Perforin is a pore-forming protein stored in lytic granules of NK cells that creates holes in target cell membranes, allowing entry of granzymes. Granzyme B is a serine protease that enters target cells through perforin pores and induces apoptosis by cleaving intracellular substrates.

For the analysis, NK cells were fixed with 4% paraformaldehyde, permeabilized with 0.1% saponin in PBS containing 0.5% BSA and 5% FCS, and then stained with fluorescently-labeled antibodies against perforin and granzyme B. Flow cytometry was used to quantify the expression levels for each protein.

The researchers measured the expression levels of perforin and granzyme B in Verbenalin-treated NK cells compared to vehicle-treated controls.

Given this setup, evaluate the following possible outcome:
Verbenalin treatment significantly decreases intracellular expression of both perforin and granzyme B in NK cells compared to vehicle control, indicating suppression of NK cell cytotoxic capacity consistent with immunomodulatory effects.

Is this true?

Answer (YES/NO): NO